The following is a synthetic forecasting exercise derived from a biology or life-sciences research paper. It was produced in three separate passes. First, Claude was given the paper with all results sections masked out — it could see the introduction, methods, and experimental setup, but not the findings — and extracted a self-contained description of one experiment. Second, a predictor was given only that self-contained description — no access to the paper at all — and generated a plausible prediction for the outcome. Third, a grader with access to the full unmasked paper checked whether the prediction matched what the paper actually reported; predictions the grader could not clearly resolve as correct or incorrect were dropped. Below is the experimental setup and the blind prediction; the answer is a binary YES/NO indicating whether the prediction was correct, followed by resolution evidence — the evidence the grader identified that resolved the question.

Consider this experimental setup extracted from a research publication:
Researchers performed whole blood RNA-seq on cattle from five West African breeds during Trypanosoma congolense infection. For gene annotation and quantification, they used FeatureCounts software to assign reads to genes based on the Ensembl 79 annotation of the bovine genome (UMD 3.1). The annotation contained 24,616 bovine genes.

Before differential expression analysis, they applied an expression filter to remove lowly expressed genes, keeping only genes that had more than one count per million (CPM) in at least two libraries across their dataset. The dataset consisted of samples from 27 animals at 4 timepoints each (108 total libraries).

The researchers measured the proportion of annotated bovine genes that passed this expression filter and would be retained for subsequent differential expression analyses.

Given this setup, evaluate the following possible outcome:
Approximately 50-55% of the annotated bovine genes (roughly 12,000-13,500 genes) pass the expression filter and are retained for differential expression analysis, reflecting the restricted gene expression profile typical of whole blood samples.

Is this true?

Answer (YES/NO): YES